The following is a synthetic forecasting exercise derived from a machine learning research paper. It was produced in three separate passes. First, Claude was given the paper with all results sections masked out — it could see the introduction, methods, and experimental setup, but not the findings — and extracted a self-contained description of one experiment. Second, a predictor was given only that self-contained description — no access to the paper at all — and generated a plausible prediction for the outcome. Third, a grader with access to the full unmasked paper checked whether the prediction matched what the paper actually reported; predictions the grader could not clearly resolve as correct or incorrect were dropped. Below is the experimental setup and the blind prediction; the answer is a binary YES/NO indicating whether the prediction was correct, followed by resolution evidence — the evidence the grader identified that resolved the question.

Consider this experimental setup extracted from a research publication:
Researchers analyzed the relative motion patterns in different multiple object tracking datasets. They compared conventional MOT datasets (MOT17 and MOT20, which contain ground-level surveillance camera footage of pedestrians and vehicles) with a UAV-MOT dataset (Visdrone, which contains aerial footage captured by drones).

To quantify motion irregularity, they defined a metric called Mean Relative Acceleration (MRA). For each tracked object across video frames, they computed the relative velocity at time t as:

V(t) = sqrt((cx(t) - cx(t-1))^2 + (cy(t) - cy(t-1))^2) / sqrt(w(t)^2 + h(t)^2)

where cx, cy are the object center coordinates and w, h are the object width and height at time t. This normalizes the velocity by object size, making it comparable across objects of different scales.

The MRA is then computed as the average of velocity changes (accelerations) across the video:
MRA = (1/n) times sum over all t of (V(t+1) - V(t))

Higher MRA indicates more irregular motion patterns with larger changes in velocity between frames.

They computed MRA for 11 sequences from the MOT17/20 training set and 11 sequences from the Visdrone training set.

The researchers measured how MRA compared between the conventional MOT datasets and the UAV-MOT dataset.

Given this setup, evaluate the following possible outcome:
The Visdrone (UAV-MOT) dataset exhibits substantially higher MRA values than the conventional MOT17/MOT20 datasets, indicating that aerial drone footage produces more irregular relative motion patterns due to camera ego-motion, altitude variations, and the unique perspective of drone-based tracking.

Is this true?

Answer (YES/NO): YES